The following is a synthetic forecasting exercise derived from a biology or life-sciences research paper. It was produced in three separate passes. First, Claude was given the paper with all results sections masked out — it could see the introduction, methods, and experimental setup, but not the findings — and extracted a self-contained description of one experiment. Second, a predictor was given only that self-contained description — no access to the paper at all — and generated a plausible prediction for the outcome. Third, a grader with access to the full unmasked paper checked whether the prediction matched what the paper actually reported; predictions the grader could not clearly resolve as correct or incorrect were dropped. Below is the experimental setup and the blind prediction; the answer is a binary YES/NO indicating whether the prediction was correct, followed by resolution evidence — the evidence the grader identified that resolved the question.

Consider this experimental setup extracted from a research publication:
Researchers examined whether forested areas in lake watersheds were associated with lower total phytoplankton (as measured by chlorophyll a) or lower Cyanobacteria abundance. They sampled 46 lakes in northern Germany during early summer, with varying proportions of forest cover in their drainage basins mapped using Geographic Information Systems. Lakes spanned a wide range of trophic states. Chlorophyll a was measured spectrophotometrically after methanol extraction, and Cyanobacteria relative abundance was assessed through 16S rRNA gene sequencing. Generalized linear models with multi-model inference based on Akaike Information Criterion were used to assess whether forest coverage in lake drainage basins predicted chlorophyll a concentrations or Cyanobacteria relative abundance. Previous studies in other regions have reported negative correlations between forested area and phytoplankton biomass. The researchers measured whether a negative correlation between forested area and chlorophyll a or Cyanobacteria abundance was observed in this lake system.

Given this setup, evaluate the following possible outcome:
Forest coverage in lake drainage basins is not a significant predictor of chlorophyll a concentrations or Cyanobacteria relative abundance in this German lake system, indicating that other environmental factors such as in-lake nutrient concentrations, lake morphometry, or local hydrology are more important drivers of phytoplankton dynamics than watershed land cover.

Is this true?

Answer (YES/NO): YES